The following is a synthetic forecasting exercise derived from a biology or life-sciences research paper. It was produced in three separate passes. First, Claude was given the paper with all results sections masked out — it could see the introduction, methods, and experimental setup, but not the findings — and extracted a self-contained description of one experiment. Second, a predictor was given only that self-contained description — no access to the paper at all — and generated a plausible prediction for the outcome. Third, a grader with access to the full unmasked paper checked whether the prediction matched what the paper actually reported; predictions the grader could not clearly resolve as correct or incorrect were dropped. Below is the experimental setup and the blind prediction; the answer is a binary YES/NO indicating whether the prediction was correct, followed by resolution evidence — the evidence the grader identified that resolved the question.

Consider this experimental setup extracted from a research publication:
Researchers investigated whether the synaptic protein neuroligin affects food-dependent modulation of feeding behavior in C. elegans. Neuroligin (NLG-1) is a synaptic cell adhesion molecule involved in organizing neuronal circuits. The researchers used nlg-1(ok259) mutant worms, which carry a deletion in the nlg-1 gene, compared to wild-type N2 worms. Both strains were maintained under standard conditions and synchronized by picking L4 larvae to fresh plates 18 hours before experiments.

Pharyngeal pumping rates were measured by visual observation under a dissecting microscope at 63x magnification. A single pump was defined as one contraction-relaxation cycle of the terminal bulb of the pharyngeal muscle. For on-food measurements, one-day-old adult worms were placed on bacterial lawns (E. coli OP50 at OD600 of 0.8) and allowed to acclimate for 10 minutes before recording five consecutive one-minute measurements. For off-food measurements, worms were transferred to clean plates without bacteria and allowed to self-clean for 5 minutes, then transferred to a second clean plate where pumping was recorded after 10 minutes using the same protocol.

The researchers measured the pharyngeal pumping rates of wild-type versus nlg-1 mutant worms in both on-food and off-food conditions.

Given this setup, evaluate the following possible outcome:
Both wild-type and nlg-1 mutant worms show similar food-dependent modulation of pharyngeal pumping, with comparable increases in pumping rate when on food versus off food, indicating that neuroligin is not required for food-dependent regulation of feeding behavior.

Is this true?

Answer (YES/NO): NO